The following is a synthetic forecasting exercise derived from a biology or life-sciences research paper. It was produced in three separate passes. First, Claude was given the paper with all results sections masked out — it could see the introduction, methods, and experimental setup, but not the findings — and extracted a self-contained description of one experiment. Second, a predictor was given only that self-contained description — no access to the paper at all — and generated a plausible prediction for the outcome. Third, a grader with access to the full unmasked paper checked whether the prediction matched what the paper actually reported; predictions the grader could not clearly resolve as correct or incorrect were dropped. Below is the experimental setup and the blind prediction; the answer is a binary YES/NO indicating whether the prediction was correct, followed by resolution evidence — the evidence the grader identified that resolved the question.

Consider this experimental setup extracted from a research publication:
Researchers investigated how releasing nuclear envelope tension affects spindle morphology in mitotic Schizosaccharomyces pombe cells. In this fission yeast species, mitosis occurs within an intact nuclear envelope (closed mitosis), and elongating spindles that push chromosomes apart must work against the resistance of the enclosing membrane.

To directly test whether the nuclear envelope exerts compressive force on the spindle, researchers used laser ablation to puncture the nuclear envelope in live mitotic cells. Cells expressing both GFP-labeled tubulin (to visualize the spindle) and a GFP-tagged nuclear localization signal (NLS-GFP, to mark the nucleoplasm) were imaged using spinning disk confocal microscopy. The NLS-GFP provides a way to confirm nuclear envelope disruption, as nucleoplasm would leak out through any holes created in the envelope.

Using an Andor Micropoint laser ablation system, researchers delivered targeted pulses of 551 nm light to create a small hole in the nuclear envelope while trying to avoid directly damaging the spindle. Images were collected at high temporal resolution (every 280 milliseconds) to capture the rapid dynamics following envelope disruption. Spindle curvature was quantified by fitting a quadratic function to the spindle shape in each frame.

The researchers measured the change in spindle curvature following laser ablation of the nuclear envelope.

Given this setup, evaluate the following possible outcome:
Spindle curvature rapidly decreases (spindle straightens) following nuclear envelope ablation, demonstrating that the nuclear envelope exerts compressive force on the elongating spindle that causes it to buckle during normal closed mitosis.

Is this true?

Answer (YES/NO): YES